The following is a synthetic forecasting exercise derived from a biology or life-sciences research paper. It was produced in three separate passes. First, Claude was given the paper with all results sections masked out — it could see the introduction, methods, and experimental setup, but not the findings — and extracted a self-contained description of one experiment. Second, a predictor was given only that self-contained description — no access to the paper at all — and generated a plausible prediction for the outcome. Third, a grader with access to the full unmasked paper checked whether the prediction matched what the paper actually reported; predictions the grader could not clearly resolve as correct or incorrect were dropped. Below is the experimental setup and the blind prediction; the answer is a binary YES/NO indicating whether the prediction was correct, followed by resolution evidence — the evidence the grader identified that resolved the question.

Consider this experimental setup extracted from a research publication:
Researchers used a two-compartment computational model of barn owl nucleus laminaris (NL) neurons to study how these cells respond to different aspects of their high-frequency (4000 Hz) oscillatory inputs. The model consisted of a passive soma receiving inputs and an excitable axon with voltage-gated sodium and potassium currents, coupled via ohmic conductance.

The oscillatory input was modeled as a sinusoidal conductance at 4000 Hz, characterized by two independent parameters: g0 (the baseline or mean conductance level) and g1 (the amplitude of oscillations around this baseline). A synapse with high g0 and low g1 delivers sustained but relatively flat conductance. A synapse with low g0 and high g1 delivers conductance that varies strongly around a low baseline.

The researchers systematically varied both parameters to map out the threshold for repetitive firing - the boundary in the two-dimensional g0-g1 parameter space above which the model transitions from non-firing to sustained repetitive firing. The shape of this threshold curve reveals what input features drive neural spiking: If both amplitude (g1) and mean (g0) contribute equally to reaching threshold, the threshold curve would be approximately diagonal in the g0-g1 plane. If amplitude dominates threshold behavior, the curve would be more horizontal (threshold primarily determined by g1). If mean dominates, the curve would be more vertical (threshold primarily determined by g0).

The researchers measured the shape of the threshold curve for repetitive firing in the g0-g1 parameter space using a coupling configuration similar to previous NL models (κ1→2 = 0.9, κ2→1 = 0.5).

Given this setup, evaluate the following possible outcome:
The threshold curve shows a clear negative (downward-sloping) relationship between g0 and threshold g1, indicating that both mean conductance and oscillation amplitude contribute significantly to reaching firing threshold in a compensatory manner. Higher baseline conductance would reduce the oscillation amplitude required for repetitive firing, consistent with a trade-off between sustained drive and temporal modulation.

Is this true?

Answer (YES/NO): YES